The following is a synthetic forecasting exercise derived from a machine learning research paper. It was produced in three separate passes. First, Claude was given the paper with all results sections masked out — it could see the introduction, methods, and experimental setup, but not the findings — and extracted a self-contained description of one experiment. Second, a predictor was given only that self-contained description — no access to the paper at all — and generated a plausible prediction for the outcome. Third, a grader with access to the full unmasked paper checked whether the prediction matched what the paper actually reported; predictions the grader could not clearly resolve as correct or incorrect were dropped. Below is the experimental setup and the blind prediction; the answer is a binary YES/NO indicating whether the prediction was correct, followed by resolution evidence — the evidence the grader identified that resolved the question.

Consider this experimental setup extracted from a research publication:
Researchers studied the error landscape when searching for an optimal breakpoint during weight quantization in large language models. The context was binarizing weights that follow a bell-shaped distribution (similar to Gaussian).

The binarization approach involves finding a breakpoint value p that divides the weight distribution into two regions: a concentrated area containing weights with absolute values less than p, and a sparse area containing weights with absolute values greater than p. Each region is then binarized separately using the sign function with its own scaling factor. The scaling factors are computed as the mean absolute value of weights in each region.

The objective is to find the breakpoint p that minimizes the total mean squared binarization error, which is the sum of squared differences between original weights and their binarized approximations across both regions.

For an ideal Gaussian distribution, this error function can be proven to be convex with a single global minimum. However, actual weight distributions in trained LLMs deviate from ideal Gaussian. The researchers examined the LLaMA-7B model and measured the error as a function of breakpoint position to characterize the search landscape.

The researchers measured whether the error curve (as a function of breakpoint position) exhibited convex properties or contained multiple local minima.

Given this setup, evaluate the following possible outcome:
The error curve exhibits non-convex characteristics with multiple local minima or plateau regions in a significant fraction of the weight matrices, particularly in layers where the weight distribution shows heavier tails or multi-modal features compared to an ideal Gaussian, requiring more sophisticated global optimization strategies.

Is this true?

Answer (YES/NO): NO